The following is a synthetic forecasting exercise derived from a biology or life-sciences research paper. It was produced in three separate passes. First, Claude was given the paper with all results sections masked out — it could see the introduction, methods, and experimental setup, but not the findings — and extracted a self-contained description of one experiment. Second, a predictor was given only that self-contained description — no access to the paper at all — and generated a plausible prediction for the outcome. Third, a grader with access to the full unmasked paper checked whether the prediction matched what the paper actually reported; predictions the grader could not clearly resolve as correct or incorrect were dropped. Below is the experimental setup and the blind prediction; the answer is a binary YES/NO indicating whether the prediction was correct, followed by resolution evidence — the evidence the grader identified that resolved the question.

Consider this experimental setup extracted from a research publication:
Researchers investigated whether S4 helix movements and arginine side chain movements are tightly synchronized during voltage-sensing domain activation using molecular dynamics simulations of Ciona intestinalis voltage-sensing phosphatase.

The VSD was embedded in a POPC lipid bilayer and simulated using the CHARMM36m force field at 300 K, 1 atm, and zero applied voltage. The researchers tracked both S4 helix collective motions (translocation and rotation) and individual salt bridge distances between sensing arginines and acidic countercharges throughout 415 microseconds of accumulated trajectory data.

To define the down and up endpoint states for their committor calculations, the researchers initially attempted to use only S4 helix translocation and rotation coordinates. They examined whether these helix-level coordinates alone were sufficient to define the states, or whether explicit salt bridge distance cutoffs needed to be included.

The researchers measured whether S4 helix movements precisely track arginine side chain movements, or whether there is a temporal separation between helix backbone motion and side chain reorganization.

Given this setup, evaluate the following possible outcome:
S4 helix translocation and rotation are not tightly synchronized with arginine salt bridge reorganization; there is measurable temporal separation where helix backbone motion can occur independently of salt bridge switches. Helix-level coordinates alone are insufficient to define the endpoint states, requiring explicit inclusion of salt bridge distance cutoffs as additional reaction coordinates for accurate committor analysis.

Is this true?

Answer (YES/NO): YES